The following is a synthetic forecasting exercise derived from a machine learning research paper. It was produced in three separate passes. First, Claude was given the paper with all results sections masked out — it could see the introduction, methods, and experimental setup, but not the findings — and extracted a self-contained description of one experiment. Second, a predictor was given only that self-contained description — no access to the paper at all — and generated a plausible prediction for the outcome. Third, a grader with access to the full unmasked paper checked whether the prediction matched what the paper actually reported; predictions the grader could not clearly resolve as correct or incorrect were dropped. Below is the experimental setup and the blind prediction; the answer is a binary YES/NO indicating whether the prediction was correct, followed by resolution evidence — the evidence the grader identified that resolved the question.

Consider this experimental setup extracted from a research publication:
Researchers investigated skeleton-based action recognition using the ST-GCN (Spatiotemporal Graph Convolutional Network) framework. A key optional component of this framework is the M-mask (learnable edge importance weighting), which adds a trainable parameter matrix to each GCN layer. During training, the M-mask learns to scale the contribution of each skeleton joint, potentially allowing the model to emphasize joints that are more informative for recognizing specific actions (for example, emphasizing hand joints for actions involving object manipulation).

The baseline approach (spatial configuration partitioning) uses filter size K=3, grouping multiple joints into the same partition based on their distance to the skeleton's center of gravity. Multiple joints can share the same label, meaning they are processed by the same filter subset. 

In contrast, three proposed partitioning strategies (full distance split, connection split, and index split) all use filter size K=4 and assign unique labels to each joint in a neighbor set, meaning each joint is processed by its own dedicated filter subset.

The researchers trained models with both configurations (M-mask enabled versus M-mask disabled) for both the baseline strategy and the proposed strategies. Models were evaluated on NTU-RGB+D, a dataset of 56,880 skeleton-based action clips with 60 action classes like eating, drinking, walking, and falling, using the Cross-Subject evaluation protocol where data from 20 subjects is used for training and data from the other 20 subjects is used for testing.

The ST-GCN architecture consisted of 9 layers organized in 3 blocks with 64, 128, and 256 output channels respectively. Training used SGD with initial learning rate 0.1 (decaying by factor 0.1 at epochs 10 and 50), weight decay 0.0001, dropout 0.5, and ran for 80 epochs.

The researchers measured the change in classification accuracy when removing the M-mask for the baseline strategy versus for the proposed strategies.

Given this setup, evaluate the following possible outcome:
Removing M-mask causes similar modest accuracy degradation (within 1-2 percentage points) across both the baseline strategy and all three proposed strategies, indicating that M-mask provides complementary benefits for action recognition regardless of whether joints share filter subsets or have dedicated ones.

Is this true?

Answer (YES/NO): NO